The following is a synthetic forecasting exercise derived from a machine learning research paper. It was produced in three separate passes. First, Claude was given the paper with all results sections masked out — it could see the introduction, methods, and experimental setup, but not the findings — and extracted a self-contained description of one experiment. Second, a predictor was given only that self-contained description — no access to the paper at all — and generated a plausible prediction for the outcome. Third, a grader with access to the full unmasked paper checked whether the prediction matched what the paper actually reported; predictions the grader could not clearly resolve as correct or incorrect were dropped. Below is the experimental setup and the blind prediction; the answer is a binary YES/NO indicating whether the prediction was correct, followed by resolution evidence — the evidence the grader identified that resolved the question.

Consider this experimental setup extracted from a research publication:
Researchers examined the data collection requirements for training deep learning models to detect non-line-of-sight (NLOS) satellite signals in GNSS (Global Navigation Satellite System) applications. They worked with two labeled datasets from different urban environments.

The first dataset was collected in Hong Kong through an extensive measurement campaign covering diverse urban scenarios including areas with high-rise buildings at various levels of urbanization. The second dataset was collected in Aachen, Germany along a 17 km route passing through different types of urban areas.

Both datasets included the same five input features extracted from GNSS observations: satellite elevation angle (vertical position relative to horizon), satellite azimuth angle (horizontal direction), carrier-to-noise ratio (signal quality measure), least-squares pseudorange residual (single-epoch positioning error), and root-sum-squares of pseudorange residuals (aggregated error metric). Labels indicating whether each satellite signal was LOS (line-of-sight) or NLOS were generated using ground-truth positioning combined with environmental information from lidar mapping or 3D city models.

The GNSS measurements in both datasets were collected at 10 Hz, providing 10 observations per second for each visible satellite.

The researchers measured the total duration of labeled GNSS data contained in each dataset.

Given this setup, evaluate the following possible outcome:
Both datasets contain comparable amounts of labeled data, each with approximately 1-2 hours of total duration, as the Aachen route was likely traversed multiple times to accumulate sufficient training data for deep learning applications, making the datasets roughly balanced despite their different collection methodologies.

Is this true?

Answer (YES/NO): NO